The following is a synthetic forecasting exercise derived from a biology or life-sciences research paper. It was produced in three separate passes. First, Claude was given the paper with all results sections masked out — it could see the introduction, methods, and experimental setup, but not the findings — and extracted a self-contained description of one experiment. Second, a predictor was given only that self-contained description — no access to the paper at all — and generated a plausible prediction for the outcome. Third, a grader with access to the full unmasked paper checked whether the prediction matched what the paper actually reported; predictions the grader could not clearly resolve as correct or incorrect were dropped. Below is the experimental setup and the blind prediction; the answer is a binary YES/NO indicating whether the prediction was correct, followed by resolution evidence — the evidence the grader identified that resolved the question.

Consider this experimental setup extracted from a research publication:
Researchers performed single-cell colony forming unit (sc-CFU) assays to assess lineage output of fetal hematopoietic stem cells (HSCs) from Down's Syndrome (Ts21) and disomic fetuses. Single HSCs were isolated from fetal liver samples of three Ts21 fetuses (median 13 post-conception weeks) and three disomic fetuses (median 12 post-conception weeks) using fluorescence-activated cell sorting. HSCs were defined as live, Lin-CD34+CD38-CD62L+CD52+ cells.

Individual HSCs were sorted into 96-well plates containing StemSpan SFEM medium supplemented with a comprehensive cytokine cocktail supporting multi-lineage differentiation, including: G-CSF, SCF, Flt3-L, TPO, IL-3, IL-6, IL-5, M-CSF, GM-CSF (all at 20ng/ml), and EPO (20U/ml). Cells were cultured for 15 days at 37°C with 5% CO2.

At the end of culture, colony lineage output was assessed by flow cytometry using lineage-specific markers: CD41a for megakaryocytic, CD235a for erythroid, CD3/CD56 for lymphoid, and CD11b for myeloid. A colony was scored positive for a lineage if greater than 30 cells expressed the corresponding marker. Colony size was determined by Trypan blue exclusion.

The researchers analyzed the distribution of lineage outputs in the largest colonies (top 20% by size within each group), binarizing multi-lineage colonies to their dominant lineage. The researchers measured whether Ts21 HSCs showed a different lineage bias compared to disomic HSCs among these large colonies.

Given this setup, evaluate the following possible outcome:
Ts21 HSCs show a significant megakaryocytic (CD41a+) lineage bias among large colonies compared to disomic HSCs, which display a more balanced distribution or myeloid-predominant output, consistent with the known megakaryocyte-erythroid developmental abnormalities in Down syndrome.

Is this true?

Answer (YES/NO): NO